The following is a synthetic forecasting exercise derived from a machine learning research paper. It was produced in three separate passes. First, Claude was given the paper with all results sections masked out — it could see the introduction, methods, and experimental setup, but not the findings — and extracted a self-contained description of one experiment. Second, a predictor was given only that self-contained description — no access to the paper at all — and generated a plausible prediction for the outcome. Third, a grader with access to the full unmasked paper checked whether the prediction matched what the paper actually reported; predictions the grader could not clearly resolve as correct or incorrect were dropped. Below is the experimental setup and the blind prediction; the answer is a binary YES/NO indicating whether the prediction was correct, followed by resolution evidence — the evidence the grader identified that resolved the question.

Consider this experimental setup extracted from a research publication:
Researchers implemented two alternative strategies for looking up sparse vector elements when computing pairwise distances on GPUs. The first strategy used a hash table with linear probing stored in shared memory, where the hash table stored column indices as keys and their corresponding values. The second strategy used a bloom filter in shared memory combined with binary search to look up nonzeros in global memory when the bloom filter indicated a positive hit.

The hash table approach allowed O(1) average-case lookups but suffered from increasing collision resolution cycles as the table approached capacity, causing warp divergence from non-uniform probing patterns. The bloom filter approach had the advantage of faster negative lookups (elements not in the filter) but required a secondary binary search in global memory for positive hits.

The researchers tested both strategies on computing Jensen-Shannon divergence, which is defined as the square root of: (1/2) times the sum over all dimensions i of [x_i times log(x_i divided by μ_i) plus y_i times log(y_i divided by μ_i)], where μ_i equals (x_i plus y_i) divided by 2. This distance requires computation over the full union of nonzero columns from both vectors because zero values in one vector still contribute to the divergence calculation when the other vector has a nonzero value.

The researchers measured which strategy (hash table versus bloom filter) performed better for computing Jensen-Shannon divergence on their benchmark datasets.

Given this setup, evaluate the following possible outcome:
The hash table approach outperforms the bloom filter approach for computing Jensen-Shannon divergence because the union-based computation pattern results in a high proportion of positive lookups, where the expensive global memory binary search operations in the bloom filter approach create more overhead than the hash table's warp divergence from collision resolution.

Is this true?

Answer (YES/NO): NO